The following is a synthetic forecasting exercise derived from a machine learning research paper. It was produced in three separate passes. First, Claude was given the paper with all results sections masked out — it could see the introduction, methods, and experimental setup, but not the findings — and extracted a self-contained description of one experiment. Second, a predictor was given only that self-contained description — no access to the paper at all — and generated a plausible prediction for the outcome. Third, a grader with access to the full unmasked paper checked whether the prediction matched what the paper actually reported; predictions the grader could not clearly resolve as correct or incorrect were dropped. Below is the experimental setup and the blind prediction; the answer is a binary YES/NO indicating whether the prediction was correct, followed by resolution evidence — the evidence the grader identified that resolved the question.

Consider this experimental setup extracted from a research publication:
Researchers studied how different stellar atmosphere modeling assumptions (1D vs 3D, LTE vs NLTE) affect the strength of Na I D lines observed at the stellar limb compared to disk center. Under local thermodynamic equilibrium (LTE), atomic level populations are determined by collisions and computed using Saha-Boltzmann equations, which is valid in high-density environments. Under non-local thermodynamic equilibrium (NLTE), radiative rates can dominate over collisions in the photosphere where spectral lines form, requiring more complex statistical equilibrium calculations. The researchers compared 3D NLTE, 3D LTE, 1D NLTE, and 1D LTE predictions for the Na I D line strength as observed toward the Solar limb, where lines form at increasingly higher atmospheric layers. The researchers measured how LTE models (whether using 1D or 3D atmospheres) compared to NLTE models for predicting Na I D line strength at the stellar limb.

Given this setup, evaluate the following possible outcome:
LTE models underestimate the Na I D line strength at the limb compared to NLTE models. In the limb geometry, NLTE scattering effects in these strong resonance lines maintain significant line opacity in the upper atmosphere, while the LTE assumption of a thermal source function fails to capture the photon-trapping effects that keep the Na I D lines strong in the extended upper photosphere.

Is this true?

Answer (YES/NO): YES